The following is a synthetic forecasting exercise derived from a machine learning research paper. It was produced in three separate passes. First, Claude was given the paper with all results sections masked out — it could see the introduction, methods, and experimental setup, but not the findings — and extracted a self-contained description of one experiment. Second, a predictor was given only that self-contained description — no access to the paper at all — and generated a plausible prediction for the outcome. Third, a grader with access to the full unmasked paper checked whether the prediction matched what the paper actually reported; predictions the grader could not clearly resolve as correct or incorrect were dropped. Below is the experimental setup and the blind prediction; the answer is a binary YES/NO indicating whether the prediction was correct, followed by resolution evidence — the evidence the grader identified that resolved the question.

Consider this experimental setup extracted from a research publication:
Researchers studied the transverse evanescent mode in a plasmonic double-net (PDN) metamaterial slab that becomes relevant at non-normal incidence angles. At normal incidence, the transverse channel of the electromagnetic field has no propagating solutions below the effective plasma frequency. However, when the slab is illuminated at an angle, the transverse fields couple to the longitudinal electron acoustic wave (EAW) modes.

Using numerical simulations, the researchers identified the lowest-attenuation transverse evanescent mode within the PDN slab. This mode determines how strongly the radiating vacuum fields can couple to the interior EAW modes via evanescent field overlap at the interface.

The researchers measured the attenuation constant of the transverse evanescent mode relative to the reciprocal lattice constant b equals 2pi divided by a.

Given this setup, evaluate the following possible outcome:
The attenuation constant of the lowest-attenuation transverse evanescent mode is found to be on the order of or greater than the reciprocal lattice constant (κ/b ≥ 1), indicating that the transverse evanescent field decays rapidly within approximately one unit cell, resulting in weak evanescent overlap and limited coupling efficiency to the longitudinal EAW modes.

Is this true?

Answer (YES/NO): NO